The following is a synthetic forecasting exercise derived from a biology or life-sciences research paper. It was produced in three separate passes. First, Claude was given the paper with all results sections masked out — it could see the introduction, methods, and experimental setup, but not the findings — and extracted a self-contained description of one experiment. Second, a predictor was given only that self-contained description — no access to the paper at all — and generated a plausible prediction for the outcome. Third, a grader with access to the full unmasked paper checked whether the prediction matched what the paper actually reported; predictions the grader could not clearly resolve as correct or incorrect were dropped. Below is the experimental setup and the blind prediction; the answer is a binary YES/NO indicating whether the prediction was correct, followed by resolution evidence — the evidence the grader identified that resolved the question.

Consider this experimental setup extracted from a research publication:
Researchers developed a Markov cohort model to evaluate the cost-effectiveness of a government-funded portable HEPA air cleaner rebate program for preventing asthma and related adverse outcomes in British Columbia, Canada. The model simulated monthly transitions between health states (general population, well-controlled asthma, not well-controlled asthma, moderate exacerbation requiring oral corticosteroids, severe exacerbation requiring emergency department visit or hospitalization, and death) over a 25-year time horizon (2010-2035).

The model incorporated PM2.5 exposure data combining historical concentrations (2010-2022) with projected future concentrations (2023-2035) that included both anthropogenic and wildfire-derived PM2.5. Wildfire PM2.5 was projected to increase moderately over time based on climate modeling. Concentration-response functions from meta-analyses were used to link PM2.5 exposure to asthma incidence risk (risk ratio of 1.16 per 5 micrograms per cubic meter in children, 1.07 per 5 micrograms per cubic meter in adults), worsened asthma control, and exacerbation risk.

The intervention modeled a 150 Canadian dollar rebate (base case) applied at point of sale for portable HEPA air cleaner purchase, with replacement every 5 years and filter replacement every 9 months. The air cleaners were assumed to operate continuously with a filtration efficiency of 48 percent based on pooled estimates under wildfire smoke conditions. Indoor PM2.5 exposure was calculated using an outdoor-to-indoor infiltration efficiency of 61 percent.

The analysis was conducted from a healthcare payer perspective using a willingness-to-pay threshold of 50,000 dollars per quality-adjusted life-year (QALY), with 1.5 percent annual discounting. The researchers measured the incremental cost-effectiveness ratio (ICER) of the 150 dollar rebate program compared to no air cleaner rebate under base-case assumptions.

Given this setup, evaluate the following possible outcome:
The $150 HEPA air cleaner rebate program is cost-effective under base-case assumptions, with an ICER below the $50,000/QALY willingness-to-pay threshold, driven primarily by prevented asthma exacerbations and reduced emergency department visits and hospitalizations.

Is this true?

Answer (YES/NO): NO